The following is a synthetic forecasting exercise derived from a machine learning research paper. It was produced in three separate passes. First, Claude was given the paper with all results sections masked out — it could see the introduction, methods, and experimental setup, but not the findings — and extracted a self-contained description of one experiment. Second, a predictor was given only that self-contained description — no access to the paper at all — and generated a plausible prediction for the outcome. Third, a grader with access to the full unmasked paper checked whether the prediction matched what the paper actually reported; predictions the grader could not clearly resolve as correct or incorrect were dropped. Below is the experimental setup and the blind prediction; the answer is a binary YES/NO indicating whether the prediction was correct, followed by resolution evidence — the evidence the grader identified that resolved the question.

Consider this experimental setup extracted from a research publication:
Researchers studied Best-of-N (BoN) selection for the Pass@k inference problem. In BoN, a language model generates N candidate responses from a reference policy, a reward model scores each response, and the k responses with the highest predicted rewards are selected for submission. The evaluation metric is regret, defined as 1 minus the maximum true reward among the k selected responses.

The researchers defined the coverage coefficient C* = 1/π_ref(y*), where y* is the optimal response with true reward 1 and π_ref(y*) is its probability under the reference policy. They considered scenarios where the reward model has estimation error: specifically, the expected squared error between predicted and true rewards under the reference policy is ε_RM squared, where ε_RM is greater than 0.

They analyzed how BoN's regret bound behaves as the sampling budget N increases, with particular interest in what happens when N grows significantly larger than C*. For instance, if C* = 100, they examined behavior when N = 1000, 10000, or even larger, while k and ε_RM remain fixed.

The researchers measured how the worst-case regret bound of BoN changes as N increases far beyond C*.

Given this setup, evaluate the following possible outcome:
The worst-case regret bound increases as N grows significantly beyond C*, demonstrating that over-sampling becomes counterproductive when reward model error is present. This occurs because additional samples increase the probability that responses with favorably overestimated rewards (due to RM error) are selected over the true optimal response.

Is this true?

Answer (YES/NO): YES